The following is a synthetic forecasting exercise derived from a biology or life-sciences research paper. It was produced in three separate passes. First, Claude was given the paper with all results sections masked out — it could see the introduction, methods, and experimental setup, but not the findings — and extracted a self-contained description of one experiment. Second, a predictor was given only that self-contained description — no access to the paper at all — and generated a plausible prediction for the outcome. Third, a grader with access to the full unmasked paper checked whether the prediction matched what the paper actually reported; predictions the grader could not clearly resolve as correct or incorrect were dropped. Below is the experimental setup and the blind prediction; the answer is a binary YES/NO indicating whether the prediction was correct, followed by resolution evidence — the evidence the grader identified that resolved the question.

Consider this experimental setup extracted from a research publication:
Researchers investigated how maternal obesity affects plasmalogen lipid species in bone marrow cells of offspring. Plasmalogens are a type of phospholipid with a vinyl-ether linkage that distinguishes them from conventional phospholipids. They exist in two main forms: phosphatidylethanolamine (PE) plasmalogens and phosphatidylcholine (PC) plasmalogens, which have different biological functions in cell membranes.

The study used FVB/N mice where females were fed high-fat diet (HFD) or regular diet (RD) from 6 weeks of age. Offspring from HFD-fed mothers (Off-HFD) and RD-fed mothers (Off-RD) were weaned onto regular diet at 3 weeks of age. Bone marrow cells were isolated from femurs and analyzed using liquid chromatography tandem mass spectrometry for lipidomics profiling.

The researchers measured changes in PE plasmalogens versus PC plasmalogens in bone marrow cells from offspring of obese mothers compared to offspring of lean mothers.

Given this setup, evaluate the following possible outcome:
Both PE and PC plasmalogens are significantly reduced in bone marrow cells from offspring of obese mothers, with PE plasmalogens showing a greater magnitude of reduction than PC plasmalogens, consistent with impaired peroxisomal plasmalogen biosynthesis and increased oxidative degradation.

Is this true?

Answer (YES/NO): NO